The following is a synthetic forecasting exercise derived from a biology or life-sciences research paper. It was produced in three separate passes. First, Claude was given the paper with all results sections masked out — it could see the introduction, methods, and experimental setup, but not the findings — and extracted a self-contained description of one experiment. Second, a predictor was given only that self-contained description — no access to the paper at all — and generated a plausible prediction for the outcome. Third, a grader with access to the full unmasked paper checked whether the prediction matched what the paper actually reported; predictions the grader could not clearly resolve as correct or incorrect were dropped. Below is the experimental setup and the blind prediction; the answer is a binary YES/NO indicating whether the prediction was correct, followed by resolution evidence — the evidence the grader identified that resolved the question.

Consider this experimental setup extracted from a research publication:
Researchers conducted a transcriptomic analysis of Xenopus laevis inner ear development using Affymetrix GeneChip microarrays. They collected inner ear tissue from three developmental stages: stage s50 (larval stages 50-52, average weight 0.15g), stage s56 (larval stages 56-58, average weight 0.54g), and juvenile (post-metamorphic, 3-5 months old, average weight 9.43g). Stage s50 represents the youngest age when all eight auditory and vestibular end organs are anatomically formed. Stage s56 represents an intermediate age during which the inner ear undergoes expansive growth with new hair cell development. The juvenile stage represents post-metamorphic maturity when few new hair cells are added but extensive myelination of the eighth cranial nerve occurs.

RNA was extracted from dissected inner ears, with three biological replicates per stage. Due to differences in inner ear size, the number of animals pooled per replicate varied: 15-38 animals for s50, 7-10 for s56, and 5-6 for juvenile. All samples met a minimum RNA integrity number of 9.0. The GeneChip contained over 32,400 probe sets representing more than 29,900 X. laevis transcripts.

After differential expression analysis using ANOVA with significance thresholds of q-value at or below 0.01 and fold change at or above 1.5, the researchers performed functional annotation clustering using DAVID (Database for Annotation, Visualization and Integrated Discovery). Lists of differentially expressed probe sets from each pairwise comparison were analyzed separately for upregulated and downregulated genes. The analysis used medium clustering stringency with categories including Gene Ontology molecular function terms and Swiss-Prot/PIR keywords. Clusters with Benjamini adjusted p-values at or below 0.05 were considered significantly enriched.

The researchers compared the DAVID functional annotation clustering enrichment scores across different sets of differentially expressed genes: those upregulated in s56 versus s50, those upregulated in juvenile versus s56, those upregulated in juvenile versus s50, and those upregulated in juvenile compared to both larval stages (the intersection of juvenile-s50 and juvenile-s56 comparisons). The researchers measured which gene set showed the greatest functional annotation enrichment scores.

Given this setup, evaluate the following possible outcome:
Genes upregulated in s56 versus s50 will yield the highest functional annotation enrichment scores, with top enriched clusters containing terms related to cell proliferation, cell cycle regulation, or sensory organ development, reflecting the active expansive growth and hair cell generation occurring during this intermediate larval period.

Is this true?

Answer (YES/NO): NO